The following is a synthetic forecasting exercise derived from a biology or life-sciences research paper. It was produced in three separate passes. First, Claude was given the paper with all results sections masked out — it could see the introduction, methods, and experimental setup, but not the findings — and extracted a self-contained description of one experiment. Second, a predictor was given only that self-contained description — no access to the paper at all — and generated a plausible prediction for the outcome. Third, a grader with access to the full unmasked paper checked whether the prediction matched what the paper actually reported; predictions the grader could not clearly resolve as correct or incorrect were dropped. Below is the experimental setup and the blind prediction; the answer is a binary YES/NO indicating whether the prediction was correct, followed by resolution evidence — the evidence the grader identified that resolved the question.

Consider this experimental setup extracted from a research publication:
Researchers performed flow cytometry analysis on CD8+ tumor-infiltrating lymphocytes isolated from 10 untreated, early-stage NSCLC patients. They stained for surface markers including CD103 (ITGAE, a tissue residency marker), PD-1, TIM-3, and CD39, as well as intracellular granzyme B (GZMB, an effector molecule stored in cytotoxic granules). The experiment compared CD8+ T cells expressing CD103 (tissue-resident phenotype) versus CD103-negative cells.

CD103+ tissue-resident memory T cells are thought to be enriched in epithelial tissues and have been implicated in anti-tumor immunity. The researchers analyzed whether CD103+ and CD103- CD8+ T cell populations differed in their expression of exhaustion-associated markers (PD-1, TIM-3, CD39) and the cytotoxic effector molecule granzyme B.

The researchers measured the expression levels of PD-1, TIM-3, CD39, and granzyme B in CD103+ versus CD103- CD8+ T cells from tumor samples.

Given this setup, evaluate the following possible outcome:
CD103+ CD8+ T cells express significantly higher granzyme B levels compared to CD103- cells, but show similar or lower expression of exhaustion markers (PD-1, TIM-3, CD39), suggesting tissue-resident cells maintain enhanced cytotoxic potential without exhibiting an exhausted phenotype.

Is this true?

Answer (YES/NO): NO